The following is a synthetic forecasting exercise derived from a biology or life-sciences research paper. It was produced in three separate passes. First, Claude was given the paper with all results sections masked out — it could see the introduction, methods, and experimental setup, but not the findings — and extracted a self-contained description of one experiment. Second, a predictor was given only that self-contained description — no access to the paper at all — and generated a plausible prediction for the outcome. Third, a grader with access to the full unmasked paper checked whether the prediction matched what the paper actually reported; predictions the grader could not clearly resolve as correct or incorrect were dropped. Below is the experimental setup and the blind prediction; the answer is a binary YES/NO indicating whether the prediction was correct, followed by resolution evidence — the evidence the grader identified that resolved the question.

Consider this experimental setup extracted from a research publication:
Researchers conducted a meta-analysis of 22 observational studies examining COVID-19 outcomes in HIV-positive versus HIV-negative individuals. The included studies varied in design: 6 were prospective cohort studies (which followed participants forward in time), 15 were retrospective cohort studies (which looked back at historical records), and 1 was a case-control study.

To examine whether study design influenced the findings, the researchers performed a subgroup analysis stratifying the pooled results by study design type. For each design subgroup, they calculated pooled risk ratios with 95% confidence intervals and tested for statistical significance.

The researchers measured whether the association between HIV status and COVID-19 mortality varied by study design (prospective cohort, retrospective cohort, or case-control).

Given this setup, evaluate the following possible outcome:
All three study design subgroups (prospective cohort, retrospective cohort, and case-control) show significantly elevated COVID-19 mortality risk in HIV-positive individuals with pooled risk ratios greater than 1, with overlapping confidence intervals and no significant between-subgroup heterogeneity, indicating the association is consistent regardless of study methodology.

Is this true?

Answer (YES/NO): NO